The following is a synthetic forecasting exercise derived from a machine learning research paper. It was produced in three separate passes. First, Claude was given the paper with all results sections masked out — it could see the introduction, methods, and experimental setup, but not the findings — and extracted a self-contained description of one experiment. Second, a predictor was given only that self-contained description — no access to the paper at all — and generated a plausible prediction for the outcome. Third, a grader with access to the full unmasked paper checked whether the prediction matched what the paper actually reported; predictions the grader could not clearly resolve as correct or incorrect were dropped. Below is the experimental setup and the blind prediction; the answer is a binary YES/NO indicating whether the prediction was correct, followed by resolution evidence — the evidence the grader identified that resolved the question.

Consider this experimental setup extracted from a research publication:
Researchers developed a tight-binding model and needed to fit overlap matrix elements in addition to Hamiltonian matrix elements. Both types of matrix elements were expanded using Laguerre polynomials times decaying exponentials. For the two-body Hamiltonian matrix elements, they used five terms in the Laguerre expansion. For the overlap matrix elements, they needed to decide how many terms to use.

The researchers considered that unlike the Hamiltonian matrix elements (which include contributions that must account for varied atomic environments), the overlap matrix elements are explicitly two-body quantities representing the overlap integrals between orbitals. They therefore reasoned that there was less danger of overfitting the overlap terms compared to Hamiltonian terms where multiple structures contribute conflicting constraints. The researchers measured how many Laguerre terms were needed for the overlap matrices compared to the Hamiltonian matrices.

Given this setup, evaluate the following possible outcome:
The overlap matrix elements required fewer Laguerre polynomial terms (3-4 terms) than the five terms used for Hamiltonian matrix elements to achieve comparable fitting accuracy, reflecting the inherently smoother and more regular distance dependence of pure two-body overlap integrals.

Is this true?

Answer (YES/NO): NO